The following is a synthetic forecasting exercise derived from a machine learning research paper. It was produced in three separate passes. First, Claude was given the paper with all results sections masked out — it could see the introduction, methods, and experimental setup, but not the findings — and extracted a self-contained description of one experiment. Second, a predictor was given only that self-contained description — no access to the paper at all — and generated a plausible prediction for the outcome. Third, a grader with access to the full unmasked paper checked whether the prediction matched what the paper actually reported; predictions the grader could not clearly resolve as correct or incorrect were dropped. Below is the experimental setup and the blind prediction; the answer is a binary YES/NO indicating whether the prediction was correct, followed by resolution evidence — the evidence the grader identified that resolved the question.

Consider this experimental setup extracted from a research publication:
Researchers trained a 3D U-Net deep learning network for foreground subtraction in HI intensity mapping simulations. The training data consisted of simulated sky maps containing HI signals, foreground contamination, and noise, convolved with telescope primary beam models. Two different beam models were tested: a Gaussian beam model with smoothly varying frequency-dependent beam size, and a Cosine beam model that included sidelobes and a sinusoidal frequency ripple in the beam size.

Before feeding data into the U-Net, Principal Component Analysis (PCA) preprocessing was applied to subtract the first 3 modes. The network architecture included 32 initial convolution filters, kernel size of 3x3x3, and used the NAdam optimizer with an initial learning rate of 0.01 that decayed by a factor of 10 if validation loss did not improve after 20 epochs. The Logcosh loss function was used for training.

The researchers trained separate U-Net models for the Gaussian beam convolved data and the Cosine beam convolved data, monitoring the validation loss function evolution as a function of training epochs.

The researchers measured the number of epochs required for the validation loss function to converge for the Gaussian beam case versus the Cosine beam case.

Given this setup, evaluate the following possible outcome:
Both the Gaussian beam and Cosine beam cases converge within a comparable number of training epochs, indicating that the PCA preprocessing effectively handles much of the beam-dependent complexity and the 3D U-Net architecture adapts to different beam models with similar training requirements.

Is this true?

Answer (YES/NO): NO